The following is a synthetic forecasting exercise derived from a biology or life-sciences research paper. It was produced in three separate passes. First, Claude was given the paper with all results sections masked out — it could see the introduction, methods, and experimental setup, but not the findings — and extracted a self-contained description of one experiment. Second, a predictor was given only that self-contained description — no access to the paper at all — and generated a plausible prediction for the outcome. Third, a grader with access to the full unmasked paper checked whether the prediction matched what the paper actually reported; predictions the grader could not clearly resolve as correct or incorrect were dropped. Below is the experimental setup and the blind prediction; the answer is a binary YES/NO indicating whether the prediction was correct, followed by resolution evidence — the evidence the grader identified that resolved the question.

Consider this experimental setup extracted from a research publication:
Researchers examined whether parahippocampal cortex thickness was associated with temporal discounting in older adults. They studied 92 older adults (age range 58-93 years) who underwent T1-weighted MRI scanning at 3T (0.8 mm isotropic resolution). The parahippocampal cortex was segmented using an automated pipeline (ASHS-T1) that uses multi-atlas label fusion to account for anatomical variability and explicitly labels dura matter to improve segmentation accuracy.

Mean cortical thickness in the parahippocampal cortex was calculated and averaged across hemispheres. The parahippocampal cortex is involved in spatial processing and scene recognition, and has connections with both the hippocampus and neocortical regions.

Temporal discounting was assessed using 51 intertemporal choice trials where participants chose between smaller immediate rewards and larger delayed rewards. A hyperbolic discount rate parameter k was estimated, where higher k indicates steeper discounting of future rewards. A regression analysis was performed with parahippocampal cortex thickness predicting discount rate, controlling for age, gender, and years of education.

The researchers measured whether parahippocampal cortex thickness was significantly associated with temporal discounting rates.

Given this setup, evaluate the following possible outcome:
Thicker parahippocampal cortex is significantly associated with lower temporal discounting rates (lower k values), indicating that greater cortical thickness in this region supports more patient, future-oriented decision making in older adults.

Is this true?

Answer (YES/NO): NO